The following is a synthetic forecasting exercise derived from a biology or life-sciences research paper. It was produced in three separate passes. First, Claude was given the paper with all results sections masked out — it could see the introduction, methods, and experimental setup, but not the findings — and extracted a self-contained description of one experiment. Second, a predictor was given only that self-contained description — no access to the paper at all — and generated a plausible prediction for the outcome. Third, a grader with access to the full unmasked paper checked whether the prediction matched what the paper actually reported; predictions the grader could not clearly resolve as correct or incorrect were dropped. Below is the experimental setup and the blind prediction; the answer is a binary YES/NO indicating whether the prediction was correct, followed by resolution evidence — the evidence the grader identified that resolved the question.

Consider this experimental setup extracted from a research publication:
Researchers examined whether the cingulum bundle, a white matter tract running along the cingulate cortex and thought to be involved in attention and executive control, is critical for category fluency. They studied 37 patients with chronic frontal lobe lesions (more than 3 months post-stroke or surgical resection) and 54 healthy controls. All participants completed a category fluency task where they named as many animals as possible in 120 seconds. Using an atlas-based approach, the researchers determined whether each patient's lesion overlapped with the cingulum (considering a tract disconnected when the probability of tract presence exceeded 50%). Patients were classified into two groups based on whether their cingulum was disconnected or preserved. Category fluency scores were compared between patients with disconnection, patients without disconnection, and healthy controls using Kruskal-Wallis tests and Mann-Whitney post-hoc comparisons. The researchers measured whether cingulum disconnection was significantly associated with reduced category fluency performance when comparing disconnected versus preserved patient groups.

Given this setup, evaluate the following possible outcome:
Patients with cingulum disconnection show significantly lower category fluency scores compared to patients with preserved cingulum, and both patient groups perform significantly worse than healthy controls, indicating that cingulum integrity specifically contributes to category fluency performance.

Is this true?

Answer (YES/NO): NO